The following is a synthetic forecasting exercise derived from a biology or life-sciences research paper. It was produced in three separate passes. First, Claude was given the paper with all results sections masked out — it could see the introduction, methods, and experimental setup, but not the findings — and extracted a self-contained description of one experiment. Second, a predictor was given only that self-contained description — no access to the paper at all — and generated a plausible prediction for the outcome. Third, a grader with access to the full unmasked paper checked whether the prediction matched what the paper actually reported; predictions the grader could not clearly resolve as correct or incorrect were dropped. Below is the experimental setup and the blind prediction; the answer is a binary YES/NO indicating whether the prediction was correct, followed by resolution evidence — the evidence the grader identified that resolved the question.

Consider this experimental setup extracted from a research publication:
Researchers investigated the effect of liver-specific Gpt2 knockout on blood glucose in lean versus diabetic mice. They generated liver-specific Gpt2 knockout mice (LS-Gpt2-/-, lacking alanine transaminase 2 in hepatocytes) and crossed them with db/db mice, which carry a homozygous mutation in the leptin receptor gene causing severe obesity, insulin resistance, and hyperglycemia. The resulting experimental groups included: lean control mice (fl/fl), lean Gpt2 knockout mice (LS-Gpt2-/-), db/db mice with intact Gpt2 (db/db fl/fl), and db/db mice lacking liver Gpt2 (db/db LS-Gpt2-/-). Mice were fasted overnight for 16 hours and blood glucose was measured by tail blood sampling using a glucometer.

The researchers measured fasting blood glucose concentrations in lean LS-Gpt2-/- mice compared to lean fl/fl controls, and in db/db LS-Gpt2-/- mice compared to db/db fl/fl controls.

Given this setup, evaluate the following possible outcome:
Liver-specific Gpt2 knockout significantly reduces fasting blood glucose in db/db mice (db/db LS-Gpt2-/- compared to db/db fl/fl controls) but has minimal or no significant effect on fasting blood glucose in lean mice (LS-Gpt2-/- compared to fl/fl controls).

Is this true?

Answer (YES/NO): YES